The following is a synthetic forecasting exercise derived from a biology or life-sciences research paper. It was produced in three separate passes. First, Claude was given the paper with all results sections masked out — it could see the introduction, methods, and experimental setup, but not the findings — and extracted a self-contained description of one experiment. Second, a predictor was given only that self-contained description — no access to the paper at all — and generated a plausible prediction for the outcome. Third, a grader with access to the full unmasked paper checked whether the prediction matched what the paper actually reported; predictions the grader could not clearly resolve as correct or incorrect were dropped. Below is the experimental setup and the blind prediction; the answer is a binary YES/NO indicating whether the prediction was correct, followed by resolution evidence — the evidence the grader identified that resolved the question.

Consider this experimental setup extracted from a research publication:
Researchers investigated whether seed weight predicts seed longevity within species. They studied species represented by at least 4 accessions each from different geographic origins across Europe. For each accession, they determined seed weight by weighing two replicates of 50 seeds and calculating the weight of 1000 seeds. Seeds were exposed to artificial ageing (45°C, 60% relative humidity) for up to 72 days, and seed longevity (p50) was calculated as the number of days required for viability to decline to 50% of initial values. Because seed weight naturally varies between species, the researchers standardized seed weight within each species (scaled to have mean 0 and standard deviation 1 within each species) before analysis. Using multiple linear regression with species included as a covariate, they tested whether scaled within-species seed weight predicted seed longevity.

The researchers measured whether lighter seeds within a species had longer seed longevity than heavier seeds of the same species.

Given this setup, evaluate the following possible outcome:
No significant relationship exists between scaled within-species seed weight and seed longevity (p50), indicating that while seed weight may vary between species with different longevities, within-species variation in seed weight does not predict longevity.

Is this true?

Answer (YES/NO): YES